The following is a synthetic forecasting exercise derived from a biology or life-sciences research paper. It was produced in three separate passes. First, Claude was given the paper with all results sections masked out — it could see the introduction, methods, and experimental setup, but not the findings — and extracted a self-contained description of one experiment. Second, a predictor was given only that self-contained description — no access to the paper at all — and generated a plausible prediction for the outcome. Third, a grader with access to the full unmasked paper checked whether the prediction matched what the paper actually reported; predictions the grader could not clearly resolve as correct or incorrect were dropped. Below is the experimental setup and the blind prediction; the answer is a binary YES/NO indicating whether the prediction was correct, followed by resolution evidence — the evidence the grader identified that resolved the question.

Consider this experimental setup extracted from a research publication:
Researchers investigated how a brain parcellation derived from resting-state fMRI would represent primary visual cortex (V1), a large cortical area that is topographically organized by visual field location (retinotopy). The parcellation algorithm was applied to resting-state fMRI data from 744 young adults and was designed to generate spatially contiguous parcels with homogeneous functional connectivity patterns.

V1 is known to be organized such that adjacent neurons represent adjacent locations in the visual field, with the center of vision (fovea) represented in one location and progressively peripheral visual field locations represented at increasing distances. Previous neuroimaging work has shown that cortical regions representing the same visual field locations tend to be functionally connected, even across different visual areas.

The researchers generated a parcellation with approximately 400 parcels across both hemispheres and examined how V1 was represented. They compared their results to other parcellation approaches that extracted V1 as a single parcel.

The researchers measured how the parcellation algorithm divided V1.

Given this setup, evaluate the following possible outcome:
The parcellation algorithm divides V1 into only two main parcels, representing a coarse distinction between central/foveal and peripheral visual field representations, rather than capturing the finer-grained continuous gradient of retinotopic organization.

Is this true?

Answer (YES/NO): NO